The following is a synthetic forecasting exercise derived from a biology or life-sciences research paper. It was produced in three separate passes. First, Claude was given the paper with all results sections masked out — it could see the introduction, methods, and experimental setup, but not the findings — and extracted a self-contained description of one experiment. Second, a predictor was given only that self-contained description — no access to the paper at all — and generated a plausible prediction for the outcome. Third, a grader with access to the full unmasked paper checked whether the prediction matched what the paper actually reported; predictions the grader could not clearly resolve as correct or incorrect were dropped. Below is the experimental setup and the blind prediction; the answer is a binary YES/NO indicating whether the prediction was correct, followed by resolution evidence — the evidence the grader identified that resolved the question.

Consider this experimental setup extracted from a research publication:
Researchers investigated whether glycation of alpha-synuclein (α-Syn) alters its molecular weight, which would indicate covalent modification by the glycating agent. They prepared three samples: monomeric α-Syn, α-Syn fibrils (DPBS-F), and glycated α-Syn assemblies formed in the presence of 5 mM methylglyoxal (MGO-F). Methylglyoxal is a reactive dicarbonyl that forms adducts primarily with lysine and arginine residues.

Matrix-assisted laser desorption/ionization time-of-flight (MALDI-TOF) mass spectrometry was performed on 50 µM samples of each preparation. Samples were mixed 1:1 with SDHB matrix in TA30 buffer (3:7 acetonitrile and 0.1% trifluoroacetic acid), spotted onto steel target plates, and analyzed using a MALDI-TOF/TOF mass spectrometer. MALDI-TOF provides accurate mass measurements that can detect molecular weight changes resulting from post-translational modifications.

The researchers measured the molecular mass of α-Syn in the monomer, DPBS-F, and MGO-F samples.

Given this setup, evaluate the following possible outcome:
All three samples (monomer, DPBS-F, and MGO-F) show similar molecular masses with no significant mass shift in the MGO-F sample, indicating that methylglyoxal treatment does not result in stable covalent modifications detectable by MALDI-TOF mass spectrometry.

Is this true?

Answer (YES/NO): NO